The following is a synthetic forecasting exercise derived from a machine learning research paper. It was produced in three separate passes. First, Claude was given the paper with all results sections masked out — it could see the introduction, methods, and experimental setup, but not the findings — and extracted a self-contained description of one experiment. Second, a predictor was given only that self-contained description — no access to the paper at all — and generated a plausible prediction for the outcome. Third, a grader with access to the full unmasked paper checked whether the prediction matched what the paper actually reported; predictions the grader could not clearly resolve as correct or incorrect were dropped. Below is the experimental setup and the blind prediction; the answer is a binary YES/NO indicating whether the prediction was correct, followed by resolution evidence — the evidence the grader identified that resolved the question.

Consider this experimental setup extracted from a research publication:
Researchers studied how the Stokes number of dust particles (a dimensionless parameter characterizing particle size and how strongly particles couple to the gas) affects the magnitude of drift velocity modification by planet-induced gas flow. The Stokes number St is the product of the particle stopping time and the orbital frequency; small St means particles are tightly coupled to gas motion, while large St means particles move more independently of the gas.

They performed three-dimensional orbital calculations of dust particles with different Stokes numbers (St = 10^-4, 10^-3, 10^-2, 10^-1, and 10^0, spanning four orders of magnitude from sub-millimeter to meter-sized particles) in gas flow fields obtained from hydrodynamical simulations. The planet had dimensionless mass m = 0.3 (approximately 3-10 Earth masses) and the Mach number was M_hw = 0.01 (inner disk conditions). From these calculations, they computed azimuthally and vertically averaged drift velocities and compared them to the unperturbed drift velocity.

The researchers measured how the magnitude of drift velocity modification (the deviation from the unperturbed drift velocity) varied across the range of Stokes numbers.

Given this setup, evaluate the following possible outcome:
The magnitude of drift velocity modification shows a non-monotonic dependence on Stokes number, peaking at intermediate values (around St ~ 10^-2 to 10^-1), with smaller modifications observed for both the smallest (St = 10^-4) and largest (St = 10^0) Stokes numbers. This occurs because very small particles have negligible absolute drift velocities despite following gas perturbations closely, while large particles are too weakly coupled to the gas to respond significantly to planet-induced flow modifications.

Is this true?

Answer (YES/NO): NO